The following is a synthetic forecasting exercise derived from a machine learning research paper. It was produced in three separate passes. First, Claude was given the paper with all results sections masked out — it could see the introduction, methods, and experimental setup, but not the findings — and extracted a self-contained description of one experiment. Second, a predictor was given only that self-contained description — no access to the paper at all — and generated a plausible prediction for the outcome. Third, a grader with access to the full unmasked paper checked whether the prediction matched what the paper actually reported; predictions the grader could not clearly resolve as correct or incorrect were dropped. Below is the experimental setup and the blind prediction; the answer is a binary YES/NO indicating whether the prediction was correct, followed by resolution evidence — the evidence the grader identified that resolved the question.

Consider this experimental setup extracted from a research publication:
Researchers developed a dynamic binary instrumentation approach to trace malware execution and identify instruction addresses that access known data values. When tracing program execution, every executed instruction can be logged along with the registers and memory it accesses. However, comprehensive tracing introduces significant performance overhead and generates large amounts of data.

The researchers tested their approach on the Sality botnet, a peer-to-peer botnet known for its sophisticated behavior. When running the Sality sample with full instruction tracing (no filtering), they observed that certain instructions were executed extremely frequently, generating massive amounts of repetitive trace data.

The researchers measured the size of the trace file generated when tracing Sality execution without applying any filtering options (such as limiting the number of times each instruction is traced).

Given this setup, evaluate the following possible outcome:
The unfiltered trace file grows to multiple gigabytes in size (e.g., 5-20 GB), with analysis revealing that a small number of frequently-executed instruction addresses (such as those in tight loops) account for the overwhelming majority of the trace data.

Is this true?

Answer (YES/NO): NO